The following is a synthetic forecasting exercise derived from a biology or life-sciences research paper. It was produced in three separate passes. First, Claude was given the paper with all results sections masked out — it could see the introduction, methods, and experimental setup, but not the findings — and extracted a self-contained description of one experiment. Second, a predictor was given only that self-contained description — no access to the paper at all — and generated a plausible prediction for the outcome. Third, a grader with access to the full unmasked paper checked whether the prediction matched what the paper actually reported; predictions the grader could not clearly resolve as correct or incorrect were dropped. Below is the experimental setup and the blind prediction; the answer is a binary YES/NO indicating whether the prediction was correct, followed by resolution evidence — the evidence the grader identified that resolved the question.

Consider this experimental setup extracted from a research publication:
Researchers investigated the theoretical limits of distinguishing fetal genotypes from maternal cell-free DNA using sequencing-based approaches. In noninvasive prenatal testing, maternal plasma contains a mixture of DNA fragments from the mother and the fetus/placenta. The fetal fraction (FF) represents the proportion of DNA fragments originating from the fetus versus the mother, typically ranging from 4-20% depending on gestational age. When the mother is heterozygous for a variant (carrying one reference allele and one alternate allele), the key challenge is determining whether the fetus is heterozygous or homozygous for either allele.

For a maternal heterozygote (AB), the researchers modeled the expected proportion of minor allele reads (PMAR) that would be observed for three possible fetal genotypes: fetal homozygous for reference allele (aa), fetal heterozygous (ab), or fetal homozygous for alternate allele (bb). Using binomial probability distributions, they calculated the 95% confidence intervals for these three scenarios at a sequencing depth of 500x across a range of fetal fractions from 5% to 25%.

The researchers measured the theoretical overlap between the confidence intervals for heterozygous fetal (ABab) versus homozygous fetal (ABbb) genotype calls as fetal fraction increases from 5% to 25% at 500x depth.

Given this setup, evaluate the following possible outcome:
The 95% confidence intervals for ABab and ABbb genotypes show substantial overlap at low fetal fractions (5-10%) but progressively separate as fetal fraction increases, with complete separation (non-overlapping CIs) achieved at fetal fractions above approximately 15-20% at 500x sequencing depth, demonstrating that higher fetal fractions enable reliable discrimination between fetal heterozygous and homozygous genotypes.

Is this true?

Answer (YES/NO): YES